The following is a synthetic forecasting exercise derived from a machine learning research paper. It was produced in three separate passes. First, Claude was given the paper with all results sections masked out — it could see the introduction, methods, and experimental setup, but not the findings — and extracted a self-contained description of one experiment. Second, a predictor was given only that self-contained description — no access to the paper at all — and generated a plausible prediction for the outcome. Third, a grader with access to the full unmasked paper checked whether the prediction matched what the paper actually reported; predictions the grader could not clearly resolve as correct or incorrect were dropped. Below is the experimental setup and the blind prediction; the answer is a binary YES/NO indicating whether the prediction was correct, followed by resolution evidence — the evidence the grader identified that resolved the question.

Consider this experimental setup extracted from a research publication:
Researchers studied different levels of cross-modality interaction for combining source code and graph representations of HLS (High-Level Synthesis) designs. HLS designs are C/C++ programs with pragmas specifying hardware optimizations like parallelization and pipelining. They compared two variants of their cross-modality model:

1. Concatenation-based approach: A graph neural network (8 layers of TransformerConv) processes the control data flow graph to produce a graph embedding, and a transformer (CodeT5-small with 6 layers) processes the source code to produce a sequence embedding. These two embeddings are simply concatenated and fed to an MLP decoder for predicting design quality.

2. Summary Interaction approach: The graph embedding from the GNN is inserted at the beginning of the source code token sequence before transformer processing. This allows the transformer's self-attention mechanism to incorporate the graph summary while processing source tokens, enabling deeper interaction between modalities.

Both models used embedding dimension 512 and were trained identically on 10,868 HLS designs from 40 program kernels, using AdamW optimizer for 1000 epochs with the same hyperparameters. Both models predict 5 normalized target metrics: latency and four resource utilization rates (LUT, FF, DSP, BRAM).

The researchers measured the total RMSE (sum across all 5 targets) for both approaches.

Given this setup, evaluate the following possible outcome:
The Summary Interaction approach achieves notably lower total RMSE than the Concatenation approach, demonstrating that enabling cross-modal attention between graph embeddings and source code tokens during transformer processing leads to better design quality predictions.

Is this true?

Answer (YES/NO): NO